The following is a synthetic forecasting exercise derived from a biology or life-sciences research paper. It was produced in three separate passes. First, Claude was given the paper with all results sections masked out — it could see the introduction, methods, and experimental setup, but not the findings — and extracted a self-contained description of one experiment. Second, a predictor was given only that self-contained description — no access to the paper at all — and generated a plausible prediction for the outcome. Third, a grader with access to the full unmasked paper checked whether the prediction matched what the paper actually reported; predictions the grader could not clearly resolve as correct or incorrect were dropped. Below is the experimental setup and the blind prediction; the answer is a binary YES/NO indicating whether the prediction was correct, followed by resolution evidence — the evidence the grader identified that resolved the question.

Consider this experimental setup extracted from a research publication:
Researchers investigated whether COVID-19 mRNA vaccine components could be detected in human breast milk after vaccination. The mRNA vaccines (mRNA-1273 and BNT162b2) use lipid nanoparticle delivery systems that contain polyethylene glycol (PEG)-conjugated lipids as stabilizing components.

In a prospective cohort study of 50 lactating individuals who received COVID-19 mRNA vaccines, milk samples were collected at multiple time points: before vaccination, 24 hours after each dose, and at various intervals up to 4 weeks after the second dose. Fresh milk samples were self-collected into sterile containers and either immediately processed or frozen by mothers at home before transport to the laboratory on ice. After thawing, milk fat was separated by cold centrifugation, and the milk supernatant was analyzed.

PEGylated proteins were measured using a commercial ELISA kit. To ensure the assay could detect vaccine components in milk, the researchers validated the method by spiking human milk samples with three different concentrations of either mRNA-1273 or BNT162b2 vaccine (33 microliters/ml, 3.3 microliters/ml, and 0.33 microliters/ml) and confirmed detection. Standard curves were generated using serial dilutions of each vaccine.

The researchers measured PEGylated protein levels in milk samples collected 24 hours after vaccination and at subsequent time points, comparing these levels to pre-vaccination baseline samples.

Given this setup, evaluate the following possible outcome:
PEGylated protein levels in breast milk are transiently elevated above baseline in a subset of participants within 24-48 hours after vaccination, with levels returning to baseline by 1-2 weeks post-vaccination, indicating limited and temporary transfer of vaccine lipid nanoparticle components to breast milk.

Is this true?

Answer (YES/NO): NO